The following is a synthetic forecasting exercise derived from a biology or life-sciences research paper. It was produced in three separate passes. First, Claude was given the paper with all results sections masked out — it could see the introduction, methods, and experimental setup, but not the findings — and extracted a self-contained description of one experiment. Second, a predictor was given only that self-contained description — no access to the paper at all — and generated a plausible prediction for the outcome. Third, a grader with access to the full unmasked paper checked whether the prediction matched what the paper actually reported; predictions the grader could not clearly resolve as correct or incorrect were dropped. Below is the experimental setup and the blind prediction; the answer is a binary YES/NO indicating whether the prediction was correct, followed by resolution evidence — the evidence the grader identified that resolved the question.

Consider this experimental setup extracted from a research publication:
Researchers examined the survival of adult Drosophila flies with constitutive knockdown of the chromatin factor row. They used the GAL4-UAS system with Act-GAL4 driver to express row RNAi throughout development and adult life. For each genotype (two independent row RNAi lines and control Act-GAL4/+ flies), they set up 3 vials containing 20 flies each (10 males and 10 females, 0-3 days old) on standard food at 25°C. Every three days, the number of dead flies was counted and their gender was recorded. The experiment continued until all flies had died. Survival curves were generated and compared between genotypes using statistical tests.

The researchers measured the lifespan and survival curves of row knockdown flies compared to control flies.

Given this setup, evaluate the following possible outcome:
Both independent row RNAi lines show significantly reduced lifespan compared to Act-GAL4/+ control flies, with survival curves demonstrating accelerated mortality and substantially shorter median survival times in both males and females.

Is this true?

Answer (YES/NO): YES